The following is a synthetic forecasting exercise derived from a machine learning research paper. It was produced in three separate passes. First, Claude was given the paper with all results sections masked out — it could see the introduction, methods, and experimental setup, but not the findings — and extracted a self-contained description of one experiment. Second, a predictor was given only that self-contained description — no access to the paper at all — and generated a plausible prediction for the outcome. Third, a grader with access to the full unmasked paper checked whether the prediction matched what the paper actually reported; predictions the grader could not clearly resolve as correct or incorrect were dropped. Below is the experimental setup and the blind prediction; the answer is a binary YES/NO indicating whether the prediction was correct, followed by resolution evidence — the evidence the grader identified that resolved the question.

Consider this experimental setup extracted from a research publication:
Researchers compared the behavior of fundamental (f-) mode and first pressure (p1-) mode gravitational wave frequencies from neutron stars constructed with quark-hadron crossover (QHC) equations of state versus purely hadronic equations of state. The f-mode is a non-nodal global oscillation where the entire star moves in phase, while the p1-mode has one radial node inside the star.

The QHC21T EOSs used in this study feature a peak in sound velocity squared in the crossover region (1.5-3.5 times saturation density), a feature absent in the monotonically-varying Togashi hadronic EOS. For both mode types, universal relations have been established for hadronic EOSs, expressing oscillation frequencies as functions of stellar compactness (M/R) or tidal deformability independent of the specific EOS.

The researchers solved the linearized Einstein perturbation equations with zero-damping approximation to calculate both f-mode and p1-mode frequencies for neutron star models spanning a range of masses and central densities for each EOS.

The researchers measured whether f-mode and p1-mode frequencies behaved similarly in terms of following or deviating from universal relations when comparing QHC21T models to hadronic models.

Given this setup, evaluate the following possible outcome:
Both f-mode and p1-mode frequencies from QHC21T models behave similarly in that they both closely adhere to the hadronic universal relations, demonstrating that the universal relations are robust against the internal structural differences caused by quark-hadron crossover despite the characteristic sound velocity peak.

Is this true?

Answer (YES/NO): NO